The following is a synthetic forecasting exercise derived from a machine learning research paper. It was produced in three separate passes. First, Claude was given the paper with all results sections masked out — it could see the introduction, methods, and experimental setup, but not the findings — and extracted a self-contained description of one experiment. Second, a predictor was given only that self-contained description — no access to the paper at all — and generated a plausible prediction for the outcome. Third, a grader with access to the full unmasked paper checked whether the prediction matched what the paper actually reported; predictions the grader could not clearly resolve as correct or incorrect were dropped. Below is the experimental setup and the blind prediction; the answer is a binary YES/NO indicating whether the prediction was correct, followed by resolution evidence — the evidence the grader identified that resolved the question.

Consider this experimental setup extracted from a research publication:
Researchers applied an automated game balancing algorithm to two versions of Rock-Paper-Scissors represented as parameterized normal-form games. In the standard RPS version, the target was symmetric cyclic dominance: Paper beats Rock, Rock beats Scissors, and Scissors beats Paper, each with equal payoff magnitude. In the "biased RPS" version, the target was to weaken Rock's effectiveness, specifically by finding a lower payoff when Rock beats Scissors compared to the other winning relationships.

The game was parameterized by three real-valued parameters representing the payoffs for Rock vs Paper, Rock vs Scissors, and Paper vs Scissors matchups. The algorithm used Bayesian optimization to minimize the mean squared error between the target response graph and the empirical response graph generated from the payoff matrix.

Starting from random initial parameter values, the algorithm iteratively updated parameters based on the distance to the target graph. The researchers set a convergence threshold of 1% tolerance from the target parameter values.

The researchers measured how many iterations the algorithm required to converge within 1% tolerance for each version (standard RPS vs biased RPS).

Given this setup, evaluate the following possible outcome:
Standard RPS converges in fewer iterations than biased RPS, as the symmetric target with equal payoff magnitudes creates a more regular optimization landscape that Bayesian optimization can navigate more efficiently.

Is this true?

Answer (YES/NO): NO